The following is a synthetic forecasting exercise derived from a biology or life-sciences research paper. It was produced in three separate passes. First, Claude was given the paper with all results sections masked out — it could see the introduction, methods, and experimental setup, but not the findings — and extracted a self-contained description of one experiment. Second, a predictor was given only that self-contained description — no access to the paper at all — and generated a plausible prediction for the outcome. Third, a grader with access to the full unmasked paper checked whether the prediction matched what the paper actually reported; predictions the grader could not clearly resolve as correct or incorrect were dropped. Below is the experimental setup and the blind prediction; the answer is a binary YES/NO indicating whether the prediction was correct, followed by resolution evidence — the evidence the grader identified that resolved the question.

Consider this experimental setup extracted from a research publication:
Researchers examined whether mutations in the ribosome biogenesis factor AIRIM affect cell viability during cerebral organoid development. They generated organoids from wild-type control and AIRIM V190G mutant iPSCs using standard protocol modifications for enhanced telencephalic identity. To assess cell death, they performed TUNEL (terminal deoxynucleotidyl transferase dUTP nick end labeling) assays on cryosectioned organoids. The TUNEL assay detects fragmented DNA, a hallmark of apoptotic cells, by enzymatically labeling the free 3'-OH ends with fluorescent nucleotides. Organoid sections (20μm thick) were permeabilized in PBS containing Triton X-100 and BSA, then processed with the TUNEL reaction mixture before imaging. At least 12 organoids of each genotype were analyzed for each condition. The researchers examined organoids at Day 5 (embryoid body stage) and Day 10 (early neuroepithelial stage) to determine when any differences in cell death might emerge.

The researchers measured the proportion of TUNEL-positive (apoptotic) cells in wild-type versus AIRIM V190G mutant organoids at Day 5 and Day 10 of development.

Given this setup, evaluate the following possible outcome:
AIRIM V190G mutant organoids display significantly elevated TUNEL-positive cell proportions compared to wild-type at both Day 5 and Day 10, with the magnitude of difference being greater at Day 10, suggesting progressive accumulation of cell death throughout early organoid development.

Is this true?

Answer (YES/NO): NO